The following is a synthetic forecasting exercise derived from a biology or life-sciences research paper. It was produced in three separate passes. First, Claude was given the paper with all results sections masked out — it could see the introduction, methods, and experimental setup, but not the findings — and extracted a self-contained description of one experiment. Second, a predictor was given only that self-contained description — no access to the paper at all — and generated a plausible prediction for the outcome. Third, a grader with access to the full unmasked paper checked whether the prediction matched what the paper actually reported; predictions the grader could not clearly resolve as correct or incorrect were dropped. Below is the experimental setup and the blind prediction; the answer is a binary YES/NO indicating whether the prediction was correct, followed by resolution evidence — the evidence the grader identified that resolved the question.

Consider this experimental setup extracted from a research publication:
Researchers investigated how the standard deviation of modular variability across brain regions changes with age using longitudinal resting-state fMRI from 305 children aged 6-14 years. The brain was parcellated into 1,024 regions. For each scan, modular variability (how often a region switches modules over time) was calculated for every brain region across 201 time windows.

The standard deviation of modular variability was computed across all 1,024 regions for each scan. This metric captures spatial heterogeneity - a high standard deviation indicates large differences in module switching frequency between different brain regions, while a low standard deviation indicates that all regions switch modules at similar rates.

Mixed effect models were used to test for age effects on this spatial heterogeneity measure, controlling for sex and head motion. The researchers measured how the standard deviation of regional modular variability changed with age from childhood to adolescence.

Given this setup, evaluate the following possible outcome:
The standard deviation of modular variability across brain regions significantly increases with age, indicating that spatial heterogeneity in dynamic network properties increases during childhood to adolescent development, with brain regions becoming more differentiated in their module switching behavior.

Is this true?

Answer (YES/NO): YES